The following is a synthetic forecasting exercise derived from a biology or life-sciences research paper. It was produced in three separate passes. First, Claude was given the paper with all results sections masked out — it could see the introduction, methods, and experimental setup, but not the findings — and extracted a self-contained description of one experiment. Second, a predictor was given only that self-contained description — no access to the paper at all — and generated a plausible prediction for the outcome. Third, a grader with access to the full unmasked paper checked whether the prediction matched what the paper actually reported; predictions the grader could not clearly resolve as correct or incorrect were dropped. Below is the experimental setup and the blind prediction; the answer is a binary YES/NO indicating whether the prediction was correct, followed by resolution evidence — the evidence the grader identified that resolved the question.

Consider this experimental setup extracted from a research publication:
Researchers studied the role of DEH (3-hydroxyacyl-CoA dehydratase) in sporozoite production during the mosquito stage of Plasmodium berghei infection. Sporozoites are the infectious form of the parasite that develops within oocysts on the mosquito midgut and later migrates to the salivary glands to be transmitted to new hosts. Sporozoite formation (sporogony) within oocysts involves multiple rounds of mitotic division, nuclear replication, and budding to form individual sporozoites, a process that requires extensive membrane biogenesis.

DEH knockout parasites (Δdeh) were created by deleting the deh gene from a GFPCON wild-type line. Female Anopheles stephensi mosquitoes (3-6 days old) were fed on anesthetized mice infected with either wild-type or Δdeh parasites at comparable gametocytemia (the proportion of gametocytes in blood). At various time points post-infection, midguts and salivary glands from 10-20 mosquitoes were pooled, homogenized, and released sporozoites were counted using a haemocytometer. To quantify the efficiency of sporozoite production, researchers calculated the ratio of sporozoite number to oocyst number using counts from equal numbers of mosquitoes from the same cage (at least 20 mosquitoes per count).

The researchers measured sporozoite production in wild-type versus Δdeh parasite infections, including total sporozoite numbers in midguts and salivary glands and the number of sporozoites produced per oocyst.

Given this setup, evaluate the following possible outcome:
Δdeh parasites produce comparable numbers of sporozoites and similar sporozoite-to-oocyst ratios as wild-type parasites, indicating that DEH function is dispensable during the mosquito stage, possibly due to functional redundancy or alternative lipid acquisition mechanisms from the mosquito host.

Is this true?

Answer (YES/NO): NO